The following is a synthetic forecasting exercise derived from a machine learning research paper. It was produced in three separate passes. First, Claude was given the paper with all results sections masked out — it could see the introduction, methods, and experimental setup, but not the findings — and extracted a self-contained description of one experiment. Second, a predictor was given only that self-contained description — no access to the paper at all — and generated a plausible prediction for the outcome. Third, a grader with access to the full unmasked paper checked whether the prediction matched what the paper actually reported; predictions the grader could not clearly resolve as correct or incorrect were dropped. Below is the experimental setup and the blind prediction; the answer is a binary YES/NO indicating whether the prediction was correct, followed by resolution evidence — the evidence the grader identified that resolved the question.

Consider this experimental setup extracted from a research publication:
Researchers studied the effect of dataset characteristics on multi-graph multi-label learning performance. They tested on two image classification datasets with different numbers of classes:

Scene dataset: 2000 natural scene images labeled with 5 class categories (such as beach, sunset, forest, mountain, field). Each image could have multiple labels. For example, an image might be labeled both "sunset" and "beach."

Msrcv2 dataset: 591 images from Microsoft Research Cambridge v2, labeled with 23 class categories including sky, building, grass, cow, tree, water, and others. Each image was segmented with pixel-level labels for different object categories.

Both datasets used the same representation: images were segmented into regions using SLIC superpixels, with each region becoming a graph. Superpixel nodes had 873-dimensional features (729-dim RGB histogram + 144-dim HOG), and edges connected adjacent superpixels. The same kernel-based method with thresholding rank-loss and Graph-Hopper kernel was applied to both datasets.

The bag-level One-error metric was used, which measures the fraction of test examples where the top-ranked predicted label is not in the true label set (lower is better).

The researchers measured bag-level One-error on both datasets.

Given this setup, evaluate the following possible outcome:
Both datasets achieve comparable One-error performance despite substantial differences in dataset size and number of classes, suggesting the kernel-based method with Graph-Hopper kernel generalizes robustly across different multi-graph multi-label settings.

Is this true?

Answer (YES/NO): NO